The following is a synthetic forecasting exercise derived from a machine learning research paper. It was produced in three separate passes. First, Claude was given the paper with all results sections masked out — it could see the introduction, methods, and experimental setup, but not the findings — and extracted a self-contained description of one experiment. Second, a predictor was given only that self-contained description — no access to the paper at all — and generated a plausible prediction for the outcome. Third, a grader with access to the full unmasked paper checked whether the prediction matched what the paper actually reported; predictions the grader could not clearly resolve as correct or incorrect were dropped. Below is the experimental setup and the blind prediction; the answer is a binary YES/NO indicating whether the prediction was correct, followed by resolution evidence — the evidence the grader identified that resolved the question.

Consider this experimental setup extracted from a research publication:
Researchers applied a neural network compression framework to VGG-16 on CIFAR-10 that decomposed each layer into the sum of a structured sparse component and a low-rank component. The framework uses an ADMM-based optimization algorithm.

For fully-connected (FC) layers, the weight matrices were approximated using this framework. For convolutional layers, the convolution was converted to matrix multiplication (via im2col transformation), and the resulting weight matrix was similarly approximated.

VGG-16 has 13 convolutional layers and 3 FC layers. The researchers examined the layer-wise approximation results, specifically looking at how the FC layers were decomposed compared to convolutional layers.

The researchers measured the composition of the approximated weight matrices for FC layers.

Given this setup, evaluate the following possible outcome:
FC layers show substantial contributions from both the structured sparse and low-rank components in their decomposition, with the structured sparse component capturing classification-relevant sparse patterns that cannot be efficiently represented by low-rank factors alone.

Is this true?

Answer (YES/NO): NO